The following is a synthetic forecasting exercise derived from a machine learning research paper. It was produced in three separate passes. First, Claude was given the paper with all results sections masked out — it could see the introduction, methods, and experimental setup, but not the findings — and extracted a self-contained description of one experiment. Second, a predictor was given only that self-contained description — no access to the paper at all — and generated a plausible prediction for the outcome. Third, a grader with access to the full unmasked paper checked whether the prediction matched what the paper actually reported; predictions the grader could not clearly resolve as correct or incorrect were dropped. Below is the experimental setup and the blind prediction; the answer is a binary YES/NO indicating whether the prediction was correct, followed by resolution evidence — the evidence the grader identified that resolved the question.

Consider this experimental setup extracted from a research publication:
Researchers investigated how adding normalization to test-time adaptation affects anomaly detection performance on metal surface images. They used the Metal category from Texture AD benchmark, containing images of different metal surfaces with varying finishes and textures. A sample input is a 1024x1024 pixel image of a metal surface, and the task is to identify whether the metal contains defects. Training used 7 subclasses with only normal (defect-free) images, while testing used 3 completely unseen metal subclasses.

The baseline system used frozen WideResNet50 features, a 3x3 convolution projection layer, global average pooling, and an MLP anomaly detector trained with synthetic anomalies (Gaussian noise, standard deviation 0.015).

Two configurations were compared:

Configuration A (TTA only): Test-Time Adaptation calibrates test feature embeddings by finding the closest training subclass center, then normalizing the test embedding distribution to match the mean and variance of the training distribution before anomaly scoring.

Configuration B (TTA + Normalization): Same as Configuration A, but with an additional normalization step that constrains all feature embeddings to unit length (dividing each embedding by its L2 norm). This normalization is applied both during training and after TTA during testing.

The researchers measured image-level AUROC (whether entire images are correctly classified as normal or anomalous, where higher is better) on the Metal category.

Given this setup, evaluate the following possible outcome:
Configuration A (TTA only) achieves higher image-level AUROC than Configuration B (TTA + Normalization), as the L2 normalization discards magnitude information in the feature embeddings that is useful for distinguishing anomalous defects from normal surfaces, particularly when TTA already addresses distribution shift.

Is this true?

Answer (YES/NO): YES